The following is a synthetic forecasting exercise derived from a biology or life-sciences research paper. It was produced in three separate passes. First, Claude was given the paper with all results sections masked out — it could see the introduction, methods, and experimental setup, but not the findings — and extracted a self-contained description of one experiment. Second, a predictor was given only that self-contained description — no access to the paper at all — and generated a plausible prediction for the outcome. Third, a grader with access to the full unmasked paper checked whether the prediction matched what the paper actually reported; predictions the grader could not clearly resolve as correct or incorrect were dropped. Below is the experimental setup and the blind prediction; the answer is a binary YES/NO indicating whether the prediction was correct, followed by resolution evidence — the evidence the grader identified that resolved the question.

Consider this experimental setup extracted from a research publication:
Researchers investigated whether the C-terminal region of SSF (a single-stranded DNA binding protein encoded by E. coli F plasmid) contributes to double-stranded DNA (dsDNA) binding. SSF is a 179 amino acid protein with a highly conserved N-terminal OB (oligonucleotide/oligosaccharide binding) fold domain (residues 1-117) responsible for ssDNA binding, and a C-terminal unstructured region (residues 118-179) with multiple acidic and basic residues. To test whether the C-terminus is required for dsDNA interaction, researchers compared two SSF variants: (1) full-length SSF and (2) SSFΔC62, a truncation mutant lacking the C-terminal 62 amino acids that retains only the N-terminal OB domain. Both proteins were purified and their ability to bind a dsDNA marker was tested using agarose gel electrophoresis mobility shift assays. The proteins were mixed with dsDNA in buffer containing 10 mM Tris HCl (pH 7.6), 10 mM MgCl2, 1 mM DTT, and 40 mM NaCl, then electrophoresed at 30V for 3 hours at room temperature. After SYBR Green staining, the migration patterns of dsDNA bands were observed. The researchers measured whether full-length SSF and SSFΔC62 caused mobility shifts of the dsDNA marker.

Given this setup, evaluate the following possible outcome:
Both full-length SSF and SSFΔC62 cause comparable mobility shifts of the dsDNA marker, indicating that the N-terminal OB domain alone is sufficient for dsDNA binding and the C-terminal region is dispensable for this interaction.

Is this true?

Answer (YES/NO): NO